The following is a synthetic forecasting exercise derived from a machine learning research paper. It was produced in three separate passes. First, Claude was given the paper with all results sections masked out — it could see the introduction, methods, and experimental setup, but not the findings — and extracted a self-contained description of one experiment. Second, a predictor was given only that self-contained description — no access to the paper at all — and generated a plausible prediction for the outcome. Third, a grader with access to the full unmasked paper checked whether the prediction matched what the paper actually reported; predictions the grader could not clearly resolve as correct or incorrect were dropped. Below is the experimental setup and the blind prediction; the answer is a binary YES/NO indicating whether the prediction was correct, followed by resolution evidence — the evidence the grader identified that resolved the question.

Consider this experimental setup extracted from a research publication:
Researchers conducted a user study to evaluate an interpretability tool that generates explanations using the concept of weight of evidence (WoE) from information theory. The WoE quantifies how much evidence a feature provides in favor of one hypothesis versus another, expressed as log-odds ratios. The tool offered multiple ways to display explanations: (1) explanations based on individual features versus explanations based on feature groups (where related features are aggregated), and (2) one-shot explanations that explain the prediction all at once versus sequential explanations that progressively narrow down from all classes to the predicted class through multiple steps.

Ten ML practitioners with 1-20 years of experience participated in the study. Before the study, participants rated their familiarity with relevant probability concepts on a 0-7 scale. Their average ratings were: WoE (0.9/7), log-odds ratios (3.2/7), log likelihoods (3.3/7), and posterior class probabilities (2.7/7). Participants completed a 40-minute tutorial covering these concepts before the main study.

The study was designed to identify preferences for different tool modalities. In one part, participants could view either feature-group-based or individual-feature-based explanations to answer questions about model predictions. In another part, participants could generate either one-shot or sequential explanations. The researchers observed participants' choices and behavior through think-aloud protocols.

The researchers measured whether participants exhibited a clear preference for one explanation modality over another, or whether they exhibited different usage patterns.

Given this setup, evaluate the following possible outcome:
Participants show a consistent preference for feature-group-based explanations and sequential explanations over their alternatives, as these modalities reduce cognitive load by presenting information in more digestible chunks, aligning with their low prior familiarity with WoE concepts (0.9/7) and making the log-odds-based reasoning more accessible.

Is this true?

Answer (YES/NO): NO